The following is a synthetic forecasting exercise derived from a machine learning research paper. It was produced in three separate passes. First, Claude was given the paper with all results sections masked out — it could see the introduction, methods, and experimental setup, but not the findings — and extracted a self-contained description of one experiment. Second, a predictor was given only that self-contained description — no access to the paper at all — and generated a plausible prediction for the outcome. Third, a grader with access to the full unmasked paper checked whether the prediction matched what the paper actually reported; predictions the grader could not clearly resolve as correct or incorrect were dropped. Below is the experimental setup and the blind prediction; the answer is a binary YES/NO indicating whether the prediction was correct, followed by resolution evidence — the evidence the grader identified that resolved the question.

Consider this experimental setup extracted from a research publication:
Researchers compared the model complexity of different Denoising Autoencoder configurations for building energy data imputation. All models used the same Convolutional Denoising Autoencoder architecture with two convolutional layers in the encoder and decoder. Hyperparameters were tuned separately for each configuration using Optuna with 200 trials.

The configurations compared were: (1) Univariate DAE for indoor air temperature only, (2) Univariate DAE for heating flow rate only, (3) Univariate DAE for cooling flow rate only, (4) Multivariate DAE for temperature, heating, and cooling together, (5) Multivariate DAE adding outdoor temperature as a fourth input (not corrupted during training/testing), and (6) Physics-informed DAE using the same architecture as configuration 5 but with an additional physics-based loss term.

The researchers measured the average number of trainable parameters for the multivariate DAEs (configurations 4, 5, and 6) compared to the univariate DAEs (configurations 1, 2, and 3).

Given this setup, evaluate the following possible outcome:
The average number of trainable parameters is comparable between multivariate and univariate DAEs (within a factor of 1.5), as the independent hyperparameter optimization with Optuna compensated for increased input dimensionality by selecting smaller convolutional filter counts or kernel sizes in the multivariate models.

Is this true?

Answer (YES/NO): NO